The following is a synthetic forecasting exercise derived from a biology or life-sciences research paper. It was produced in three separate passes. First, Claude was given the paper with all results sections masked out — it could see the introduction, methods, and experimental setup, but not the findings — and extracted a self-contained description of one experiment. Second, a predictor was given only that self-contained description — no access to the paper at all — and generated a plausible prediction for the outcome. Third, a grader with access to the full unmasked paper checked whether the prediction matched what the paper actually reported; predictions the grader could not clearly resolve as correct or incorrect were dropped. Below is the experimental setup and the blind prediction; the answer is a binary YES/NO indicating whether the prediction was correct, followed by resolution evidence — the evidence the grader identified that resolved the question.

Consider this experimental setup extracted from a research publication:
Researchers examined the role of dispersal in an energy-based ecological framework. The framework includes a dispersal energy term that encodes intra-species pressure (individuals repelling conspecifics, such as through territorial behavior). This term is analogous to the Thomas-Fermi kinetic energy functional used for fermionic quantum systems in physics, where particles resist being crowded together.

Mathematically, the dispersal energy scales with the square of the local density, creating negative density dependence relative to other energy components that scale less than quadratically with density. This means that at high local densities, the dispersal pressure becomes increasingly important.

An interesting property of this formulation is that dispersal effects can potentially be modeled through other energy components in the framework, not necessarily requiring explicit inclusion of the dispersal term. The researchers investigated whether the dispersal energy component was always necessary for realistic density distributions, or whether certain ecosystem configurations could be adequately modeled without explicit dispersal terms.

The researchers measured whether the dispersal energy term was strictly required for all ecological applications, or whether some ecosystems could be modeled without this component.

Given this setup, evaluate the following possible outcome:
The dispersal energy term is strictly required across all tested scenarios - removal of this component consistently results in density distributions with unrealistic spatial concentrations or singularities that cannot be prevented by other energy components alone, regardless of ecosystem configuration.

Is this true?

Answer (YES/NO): NO